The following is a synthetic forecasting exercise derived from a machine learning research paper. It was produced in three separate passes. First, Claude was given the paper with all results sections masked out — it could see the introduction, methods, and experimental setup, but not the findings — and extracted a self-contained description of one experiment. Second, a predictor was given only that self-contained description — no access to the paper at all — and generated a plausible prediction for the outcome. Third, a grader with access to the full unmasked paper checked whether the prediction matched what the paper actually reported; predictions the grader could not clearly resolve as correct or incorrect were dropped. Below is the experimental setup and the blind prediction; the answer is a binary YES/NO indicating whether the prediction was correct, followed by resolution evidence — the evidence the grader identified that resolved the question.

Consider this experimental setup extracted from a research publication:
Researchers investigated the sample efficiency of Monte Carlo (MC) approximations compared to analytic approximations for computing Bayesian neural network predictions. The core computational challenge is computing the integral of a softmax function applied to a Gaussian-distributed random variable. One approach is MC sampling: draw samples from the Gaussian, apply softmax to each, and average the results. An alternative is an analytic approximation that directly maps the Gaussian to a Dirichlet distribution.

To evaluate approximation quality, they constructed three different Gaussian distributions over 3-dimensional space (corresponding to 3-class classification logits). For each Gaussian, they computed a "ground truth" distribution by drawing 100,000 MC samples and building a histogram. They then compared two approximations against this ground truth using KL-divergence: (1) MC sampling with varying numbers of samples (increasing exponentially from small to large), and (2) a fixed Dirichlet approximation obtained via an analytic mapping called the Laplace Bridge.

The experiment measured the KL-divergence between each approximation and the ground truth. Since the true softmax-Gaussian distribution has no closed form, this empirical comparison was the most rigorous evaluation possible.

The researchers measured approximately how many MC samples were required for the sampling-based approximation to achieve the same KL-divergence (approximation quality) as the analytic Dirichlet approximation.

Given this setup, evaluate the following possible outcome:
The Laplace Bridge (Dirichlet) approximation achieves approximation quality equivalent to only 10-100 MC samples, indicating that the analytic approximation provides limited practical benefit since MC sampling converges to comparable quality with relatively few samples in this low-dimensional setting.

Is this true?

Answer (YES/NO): NO